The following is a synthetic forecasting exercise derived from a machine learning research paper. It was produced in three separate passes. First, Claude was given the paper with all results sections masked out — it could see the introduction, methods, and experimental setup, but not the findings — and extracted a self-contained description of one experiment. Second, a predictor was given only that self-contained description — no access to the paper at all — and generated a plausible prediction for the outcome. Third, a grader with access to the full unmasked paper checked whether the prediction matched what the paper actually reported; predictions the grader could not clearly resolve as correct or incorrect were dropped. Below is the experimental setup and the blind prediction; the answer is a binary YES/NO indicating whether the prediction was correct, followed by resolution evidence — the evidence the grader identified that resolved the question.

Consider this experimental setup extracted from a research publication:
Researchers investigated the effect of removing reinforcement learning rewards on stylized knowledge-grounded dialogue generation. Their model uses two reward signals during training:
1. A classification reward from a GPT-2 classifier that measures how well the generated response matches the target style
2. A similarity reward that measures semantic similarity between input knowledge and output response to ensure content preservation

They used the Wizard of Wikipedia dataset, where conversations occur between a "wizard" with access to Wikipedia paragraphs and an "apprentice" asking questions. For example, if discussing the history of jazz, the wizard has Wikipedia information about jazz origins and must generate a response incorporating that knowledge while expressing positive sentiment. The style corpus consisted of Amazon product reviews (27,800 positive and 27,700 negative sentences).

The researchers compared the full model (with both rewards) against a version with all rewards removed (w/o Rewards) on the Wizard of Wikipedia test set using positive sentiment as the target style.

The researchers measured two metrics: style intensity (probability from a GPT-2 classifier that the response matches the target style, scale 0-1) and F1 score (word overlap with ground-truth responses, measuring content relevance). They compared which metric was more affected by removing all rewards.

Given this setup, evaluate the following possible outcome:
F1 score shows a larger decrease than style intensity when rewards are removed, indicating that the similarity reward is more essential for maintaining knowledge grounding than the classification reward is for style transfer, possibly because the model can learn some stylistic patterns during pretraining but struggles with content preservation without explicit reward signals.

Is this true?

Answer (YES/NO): NO